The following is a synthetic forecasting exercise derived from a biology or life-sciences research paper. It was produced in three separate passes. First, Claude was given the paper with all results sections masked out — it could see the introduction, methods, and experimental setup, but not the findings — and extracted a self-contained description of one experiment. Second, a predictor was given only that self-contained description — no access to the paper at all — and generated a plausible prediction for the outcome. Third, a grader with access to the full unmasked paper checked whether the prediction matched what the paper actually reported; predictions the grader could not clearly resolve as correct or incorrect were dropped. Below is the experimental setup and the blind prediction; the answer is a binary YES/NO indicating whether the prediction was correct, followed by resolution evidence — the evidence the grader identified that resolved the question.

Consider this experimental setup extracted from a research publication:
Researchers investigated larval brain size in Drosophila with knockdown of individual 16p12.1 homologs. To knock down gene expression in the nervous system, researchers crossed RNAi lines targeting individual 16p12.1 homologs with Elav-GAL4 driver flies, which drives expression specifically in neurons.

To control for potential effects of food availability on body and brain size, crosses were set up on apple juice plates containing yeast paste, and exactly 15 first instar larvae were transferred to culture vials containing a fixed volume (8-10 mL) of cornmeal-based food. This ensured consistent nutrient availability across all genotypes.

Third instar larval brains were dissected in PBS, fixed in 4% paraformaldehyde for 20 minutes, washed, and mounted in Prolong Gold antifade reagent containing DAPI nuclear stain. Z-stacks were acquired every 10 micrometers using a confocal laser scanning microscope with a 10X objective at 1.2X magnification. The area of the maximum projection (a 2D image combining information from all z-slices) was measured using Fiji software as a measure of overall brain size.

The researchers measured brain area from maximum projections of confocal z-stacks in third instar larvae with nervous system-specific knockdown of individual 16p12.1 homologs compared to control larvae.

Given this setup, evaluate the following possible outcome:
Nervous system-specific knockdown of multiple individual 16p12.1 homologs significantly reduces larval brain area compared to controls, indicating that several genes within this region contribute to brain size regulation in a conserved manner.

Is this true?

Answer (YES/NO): YES